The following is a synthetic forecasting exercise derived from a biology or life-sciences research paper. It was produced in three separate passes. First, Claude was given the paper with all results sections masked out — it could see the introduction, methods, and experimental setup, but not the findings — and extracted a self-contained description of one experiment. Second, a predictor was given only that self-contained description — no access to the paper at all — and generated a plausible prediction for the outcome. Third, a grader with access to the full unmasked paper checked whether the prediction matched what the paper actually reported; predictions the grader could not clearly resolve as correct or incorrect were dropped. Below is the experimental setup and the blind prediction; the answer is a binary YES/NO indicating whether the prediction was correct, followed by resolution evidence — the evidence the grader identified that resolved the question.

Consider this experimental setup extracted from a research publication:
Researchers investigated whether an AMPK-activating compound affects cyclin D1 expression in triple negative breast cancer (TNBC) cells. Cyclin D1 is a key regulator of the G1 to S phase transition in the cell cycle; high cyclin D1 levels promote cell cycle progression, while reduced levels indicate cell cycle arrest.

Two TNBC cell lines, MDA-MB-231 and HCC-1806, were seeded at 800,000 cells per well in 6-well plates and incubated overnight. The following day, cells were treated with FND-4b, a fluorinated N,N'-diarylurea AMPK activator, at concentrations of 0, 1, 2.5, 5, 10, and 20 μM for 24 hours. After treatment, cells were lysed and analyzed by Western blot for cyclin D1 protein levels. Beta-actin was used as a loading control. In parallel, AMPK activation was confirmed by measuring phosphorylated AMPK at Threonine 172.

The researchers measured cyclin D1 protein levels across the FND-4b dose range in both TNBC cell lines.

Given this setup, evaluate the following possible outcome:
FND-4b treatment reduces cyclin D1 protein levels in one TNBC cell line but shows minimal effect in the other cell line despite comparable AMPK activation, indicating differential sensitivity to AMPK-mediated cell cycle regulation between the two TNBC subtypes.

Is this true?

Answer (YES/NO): NO